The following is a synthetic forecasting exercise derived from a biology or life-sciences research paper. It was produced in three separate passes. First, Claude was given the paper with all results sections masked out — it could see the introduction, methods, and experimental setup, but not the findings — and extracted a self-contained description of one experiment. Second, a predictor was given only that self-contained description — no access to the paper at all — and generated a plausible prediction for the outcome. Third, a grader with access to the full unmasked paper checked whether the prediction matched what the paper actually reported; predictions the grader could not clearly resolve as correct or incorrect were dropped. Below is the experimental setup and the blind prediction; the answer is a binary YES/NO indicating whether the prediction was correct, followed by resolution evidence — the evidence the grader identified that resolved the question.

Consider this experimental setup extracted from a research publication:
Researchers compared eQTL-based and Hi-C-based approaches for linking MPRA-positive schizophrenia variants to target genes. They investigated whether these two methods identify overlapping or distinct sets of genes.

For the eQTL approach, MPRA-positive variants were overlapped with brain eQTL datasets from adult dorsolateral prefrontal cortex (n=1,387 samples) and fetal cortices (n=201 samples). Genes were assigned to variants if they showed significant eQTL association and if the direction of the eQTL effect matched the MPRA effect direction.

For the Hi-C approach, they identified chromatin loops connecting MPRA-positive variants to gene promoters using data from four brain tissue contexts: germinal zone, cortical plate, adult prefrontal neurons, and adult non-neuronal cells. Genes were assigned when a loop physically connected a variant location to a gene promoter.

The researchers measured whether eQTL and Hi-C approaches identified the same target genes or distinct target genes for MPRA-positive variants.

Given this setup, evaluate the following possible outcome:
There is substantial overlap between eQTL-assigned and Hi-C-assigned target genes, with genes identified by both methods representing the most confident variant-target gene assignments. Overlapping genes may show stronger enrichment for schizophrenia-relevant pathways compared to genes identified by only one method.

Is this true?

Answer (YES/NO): NO